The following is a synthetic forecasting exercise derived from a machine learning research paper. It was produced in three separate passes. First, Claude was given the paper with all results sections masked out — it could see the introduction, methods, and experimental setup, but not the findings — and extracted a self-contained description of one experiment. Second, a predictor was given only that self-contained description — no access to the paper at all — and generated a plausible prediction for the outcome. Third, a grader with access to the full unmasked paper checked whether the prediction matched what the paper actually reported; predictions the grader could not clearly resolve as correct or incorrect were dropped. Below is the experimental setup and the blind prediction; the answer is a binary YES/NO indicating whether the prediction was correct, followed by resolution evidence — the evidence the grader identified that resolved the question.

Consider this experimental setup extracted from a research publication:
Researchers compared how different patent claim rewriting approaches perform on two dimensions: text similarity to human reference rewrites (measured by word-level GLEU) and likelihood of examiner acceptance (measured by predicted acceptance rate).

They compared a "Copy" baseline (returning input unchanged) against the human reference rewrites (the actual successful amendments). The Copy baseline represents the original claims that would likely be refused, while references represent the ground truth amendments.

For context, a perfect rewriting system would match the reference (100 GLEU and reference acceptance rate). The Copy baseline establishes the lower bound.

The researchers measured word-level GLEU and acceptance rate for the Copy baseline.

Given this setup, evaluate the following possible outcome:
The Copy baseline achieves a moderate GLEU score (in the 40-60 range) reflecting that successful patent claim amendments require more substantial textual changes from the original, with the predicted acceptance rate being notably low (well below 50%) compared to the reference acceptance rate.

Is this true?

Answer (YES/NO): NO